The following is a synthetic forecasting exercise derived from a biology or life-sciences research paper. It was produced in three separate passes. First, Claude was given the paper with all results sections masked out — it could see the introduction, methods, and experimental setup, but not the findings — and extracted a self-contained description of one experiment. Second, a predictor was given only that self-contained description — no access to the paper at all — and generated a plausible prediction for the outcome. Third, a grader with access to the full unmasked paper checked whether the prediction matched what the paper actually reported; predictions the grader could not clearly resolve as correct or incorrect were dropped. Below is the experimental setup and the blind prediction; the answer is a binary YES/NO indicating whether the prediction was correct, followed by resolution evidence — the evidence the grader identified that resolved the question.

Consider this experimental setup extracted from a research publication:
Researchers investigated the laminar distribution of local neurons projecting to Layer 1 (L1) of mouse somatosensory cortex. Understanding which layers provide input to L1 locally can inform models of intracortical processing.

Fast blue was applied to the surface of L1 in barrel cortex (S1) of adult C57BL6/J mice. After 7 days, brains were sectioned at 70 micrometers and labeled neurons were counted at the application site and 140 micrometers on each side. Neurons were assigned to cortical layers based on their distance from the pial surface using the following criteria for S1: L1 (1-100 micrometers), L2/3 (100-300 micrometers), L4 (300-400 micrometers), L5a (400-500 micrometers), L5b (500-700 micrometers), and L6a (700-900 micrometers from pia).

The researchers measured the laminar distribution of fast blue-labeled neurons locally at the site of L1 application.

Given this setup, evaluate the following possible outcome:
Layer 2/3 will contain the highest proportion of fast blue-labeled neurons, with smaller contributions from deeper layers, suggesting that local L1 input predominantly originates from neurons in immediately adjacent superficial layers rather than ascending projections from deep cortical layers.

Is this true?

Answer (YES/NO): YES